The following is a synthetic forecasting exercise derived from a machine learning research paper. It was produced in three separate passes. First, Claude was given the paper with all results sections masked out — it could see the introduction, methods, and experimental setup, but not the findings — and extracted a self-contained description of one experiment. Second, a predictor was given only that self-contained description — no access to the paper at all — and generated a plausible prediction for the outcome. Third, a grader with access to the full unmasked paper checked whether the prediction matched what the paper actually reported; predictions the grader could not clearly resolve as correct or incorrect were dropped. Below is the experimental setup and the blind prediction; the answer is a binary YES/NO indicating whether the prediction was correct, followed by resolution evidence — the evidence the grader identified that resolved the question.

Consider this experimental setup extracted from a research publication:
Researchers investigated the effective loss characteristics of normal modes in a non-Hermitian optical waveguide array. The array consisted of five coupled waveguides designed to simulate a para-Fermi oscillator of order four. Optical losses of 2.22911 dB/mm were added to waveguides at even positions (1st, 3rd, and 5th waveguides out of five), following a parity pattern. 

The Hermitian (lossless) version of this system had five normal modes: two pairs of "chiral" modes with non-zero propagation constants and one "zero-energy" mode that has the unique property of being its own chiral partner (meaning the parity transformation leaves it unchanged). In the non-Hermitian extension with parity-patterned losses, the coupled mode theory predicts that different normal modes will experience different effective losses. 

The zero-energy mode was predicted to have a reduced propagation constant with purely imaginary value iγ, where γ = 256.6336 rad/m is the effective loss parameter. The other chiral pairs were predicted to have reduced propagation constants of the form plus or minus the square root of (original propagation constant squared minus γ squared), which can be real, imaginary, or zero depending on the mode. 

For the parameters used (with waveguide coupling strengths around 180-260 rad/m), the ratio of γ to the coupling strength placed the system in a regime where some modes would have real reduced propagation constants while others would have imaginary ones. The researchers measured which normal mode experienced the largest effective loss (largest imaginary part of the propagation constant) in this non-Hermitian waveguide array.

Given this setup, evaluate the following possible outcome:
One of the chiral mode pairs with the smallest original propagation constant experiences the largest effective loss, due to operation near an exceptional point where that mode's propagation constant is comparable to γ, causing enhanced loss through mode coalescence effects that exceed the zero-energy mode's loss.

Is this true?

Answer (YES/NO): NO